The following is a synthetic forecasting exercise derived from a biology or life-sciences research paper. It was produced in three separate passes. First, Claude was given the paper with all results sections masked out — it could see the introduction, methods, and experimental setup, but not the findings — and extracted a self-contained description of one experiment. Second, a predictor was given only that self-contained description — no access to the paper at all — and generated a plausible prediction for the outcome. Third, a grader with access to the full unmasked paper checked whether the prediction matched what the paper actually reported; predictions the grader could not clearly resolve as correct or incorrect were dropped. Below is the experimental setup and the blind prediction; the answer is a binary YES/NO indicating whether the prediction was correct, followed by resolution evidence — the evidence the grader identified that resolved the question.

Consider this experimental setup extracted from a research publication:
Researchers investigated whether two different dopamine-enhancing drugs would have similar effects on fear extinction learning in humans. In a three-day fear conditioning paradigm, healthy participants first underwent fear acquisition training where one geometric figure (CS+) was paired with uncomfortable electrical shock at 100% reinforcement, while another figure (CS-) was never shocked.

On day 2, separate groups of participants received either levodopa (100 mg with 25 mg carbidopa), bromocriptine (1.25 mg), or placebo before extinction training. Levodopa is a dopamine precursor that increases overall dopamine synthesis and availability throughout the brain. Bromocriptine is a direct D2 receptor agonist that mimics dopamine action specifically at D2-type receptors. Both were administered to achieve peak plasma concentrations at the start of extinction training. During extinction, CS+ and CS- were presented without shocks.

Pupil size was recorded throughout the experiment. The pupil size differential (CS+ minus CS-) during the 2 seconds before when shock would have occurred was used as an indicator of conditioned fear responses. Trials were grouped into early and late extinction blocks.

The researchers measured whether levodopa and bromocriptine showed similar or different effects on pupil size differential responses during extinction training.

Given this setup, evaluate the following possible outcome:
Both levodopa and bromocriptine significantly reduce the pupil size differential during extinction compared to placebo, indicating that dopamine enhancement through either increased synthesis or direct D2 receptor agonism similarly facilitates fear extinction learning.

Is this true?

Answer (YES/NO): NO